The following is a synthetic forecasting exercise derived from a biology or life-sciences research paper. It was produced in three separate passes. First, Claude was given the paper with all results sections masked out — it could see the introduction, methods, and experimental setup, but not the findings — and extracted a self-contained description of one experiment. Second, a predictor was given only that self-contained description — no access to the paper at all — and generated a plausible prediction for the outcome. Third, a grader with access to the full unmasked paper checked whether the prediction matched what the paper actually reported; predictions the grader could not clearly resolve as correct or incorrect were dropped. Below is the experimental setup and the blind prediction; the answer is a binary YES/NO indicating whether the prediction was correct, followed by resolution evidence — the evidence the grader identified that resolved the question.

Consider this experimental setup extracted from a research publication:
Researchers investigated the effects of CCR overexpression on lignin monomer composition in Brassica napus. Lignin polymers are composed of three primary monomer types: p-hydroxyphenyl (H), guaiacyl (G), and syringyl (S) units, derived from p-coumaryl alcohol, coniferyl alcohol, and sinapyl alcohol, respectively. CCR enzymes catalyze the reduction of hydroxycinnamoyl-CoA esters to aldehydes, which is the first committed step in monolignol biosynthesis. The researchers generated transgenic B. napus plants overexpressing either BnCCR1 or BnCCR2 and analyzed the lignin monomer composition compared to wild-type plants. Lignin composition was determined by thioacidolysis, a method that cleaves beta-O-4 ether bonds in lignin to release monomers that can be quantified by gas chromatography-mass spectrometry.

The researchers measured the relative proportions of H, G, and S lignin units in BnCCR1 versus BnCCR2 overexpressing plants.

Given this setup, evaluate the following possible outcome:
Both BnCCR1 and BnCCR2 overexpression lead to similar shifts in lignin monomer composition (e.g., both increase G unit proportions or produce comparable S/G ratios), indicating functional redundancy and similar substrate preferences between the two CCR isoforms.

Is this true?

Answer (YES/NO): NO